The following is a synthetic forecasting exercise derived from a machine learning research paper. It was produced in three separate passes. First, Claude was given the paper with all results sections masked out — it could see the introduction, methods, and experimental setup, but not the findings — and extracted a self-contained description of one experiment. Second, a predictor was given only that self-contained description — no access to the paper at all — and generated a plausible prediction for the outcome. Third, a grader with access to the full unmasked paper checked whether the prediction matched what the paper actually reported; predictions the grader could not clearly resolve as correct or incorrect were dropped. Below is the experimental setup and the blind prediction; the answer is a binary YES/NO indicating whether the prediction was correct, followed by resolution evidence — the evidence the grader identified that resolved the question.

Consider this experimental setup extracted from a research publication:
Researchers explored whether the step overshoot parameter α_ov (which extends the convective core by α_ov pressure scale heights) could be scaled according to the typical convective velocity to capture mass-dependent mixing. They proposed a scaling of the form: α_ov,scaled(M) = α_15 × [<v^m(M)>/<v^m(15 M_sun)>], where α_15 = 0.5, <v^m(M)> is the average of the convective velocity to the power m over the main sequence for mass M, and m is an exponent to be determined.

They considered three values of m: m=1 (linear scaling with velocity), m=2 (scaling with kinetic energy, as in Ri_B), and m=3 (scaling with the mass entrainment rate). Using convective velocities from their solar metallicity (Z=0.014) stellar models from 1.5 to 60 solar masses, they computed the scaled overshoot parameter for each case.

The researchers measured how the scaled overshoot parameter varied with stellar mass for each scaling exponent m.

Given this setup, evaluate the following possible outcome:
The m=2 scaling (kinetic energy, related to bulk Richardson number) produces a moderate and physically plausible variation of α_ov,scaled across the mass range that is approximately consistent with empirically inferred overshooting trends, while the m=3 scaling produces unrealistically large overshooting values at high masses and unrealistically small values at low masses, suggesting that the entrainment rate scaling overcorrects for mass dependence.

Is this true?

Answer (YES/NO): NO